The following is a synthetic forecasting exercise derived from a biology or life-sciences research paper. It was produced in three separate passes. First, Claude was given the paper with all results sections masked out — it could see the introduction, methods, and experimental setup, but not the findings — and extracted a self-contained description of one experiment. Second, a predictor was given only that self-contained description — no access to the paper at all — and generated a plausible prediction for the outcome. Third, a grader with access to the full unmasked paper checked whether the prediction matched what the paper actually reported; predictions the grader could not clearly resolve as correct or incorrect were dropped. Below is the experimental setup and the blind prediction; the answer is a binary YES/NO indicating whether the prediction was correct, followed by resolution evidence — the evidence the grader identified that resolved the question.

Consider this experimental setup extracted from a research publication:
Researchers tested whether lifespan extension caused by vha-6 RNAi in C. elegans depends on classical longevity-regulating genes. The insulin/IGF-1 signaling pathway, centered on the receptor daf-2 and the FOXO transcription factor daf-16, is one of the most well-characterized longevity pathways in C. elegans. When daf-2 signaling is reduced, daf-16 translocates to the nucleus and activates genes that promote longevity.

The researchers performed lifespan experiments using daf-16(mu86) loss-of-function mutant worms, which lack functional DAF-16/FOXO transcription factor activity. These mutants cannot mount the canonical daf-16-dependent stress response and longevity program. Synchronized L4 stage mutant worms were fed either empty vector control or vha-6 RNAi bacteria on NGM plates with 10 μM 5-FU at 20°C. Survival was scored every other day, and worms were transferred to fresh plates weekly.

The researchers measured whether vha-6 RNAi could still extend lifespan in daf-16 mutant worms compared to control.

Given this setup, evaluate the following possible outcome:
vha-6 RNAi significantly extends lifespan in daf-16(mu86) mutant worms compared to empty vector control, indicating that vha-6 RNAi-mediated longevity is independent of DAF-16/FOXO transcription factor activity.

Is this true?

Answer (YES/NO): YES